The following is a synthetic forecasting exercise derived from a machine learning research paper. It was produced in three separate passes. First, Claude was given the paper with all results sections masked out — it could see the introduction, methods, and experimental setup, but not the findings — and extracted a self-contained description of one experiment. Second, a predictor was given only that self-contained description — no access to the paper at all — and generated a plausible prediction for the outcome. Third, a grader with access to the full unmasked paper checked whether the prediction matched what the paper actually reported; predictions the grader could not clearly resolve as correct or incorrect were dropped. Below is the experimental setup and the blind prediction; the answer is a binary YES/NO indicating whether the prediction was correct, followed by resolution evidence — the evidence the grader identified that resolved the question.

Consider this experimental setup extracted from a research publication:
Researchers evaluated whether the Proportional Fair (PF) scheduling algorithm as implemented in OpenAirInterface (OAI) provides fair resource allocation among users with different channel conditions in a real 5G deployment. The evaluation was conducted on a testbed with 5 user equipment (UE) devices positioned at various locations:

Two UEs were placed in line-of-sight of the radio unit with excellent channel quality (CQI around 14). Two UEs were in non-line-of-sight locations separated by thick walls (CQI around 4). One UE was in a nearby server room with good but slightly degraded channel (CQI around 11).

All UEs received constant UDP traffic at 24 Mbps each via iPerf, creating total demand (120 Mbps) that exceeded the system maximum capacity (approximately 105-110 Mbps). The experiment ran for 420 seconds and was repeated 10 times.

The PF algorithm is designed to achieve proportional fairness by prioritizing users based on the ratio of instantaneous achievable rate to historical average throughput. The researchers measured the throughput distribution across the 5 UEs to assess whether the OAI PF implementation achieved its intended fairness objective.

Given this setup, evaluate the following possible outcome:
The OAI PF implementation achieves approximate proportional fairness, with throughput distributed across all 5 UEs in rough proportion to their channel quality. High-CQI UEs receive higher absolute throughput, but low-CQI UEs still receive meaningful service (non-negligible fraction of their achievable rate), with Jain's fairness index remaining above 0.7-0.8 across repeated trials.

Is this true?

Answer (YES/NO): NO